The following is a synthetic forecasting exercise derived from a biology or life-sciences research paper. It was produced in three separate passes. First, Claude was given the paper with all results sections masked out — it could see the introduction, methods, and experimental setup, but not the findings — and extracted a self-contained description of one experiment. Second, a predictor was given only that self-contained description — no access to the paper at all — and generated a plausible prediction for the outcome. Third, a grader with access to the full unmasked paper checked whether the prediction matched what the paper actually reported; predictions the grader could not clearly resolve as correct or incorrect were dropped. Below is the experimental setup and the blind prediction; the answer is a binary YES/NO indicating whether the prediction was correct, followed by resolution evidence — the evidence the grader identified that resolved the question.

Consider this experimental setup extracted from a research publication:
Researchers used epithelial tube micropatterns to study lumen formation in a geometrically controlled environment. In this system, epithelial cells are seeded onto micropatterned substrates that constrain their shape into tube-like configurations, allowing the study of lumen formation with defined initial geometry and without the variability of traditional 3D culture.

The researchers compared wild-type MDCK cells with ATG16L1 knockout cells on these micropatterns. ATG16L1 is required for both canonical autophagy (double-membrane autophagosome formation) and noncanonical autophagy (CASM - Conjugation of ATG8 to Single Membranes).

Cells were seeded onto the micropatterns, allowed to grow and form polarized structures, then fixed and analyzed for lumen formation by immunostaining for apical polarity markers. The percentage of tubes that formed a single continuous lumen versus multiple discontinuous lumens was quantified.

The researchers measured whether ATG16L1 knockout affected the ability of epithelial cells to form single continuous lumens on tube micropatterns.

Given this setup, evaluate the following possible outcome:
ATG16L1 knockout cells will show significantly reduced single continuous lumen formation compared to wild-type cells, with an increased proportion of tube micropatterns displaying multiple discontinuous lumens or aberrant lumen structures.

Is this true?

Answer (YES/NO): YES